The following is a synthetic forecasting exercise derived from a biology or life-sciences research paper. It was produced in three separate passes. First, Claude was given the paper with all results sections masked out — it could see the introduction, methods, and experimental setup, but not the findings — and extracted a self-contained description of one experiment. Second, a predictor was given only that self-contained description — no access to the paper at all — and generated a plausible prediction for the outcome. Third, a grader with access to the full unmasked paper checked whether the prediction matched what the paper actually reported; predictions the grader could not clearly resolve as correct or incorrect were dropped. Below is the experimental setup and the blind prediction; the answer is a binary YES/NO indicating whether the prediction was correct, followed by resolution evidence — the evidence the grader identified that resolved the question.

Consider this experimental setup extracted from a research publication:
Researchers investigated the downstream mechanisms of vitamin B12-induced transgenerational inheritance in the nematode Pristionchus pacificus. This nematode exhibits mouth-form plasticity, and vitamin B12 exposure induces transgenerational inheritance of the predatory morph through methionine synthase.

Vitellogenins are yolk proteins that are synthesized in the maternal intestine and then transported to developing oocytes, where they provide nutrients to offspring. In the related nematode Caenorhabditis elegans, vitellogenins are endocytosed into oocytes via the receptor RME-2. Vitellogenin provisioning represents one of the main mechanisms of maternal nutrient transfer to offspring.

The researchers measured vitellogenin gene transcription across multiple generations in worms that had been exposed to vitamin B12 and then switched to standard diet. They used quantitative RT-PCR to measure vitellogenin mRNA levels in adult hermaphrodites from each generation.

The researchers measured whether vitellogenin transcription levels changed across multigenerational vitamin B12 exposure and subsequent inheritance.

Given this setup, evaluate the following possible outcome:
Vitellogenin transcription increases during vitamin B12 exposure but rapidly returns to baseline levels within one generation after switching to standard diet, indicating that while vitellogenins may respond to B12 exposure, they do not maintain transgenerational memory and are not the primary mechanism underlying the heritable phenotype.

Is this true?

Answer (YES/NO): NO